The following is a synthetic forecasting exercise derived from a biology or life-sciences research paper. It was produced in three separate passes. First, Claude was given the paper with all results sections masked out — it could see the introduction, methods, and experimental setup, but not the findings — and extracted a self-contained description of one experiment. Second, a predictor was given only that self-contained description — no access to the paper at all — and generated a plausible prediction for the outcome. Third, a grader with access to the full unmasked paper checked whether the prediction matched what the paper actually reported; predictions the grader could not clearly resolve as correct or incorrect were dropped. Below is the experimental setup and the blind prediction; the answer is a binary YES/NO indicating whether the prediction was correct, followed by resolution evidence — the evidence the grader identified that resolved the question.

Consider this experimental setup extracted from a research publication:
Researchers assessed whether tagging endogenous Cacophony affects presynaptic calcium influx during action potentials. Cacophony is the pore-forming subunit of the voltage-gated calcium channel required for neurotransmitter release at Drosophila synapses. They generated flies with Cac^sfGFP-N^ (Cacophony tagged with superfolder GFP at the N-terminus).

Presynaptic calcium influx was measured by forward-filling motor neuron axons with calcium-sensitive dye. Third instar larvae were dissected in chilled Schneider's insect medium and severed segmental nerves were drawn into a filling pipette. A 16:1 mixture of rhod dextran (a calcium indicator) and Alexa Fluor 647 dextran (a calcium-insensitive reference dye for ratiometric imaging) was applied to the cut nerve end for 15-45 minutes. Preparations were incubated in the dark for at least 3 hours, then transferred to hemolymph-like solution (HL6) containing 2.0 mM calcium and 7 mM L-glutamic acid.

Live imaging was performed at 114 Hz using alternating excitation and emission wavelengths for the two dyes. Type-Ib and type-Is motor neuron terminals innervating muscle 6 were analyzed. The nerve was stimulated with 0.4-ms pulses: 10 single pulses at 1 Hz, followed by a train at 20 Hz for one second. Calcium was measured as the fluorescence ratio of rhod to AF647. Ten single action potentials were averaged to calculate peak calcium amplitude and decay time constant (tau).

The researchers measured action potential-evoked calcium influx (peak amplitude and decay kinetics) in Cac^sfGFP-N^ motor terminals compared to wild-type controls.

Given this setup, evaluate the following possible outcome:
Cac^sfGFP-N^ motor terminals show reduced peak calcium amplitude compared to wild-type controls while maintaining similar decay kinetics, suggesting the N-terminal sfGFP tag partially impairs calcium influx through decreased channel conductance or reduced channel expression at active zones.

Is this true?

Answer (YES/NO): NO